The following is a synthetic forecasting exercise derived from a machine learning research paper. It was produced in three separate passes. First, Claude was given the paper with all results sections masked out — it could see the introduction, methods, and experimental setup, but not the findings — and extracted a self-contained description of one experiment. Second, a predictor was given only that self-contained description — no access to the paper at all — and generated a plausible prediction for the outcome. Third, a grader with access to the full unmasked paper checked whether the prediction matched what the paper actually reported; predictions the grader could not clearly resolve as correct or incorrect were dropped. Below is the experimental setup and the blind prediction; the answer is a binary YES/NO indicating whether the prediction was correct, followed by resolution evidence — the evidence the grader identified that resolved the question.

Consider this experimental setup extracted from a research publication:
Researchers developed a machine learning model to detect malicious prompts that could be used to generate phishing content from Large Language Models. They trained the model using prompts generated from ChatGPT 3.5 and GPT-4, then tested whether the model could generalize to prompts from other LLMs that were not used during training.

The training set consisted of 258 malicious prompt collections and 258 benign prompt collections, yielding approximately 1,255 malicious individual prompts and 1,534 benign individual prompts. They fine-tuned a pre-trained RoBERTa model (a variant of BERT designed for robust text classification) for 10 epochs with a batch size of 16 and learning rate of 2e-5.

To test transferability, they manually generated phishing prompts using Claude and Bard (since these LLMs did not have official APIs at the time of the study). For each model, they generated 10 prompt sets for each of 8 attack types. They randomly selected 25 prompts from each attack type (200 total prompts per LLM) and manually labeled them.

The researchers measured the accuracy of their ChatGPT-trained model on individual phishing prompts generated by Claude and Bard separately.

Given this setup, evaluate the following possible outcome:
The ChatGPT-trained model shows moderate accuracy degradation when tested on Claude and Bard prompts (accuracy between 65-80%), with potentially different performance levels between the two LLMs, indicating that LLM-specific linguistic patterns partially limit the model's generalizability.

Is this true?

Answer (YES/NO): NO